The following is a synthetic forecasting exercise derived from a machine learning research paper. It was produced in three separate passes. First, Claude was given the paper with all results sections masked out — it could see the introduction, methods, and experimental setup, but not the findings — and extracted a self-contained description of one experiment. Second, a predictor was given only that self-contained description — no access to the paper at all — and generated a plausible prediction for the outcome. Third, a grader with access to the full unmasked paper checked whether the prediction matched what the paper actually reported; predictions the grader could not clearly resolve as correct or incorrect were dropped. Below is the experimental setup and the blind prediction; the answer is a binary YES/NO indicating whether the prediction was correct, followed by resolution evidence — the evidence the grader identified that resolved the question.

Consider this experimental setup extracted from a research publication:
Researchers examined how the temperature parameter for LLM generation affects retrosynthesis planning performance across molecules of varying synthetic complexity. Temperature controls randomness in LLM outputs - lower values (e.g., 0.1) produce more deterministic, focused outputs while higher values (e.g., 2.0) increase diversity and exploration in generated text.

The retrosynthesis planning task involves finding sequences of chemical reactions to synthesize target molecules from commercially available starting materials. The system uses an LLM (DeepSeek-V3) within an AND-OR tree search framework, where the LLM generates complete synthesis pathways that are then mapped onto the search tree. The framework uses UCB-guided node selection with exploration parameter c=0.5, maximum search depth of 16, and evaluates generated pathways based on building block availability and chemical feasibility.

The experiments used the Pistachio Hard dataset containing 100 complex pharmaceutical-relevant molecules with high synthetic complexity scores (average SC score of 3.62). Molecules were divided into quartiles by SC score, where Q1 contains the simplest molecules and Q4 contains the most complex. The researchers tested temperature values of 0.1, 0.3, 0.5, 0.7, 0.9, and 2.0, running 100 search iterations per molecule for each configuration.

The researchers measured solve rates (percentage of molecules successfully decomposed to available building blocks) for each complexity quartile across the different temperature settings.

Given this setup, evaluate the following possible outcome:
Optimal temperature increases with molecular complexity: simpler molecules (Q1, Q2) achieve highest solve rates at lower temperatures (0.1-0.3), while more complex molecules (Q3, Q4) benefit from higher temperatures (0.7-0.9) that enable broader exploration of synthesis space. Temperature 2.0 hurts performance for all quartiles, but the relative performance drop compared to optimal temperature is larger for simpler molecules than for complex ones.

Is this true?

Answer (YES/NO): NO